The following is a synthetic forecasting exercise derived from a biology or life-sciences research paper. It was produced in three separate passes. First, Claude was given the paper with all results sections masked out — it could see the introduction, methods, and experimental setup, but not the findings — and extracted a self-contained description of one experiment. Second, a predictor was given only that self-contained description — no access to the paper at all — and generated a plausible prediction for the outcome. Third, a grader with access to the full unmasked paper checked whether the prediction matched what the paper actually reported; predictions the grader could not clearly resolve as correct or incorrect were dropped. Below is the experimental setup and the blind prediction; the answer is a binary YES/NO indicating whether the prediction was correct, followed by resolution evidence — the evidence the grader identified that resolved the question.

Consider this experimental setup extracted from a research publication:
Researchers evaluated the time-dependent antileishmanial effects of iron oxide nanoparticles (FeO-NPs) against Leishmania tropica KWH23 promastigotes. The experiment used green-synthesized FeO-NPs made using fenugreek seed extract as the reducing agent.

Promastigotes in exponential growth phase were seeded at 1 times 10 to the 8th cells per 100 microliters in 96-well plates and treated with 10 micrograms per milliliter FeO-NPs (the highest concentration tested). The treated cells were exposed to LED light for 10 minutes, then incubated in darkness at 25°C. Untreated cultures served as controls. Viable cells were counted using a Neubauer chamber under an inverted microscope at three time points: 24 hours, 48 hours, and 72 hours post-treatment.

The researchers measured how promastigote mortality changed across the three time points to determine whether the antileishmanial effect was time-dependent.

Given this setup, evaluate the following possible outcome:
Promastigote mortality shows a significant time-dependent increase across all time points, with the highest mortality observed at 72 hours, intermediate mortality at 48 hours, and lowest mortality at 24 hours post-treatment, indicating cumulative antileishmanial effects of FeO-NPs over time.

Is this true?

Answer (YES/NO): YES